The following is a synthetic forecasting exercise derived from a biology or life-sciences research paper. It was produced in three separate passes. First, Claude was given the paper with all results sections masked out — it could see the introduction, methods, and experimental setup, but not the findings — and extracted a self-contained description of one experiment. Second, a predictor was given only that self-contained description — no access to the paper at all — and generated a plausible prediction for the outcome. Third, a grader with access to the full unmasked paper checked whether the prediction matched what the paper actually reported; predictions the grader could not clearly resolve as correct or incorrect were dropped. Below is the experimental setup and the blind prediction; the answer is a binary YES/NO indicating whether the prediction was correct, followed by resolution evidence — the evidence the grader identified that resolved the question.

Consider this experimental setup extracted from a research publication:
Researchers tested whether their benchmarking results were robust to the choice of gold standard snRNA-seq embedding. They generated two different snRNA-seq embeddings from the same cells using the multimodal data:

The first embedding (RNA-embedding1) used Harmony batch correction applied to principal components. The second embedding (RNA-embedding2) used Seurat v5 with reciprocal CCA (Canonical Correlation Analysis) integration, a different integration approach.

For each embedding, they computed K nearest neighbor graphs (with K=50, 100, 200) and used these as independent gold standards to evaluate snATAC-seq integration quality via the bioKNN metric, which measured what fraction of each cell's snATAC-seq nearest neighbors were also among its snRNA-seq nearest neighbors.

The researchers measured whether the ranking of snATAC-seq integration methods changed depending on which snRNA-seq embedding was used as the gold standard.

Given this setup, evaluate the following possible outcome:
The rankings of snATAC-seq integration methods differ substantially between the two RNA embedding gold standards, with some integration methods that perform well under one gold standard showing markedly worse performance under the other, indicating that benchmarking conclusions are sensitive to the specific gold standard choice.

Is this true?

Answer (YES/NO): NO